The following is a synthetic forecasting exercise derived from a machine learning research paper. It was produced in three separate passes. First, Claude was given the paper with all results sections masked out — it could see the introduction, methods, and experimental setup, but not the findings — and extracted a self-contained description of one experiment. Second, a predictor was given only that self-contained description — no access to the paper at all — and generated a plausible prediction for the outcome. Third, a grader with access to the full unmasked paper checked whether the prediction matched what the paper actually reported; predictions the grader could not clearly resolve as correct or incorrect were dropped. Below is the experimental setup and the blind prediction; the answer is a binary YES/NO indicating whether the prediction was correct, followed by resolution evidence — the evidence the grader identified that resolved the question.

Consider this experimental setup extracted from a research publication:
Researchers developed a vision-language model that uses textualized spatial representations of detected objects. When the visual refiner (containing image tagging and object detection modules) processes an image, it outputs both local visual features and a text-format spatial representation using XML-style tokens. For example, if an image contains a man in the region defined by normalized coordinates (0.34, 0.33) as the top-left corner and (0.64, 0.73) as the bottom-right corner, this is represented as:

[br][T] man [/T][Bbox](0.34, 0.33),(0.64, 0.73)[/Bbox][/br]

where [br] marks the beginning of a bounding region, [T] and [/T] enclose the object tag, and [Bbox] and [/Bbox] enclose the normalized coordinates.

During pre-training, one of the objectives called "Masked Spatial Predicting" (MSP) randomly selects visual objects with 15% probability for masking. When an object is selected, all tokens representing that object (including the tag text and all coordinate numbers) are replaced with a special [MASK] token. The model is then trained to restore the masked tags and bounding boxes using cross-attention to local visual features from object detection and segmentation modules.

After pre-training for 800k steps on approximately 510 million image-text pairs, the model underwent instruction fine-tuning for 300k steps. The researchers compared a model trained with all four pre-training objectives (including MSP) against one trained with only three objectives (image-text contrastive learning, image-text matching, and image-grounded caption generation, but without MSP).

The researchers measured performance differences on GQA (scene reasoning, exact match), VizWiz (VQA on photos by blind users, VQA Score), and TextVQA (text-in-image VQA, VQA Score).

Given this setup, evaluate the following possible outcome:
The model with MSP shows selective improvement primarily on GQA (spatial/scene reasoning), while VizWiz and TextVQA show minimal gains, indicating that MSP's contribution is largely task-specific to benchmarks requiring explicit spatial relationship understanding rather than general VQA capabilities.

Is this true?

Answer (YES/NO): NO